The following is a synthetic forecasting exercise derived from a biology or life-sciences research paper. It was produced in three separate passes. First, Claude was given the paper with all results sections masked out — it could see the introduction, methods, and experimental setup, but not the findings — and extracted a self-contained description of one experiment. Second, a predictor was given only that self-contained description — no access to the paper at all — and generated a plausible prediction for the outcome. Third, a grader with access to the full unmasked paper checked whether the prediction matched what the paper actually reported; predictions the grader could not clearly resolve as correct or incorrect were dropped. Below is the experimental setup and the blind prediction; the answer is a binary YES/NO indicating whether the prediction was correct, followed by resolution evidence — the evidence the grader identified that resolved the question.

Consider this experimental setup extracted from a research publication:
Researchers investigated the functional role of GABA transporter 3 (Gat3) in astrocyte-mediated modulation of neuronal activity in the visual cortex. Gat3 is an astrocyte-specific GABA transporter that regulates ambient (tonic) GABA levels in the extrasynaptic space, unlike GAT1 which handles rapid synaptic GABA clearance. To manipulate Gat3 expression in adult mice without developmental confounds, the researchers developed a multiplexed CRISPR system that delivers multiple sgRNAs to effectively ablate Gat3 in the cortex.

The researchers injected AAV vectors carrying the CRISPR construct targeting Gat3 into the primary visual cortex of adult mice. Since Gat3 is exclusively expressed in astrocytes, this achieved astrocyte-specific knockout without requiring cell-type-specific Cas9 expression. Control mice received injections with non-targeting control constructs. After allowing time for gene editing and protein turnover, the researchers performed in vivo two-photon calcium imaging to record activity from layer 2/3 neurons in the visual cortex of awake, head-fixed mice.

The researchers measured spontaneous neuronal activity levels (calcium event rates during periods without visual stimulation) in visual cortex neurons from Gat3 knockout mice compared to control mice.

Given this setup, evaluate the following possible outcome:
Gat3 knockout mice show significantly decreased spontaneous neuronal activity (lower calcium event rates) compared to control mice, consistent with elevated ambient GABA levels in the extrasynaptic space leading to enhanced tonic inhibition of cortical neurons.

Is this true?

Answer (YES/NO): YES